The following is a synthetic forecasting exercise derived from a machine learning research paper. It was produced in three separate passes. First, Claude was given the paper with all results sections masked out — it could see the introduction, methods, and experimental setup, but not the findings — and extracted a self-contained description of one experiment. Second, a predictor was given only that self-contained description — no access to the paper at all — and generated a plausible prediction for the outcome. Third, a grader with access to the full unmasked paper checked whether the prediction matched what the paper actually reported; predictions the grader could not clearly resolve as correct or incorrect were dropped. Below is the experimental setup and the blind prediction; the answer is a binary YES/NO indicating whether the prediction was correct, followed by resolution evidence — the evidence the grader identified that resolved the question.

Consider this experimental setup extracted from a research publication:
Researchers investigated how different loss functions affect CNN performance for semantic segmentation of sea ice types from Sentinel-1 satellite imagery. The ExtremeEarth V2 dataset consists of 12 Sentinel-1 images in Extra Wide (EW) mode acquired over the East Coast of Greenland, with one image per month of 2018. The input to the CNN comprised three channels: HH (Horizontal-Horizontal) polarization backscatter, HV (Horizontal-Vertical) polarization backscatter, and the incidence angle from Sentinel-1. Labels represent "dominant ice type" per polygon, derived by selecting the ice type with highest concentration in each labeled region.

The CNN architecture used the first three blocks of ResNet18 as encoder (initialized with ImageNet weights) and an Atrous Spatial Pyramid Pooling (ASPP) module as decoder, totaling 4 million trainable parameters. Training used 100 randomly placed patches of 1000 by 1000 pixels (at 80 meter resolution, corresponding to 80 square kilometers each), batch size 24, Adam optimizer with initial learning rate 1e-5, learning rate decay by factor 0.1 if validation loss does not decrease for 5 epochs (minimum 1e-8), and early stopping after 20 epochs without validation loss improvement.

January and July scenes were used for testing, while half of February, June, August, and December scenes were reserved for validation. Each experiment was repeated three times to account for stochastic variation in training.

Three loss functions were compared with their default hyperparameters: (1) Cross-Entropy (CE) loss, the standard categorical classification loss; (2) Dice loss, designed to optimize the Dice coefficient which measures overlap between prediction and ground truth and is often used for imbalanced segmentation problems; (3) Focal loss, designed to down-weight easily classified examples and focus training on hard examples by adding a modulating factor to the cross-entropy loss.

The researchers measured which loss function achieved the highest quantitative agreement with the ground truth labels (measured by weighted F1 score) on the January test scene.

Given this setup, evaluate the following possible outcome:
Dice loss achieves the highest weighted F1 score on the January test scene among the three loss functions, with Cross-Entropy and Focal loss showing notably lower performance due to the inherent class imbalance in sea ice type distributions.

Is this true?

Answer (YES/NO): NO